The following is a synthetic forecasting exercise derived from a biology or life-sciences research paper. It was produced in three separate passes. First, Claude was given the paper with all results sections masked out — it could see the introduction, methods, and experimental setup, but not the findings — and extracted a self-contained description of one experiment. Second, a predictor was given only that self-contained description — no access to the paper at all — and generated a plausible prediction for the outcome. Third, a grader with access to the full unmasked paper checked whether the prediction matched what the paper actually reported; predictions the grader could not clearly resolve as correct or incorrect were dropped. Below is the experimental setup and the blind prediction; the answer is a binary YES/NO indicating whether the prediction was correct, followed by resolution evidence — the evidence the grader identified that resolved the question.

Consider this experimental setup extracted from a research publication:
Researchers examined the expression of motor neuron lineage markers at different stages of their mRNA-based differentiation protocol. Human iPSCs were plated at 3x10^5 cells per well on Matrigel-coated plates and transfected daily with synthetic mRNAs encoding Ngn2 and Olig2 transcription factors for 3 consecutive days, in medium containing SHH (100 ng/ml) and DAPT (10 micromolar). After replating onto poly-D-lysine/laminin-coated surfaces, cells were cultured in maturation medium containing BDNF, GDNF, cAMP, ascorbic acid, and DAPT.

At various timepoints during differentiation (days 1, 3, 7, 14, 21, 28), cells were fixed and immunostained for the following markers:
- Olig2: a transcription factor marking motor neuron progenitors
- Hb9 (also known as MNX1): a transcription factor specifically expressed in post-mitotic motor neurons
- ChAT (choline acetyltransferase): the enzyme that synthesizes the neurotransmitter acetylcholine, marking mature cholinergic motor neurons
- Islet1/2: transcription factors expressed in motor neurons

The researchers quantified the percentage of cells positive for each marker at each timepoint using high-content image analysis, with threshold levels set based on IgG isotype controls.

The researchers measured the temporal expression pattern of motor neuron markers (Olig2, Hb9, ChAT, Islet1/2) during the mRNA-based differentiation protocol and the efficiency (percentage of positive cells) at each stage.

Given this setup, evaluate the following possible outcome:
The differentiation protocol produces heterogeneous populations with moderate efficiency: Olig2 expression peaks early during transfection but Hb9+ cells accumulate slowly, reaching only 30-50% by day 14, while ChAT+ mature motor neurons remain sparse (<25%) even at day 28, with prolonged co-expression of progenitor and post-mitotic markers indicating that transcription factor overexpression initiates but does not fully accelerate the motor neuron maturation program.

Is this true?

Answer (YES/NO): NO